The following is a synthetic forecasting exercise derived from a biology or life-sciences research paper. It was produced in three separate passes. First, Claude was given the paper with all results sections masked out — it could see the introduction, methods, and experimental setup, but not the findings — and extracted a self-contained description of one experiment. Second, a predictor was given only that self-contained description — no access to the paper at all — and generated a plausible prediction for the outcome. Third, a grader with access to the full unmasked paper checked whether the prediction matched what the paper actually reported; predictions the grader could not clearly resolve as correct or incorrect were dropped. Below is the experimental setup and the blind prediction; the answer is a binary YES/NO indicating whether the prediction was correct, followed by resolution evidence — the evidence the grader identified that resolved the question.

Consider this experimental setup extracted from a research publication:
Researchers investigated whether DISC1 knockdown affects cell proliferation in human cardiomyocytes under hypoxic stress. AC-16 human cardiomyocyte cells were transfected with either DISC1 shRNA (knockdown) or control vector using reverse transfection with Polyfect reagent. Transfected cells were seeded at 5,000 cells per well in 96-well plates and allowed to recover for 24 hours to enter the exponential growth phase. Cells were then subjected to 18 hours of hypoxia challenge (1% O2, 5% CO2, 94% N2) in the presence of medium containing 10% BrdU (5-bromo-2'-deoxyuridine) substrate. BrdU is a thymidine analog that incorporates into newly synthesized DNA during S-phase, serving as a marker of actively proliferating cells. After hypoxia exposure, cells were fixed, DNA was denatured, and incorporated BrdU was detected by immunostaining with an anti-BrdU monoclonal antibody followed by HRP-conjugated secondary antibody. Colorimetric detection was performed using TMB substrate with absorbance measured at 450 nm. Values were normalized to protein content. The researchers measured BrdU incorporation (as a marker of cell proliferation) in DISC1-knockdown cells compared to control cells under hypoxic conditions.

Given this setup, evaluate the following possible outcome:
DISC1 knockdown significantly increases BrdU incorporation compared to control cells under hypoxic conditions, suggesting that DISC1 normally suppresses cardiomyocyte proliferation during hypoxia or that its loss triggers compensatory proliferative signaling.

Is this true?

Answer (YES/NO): NO